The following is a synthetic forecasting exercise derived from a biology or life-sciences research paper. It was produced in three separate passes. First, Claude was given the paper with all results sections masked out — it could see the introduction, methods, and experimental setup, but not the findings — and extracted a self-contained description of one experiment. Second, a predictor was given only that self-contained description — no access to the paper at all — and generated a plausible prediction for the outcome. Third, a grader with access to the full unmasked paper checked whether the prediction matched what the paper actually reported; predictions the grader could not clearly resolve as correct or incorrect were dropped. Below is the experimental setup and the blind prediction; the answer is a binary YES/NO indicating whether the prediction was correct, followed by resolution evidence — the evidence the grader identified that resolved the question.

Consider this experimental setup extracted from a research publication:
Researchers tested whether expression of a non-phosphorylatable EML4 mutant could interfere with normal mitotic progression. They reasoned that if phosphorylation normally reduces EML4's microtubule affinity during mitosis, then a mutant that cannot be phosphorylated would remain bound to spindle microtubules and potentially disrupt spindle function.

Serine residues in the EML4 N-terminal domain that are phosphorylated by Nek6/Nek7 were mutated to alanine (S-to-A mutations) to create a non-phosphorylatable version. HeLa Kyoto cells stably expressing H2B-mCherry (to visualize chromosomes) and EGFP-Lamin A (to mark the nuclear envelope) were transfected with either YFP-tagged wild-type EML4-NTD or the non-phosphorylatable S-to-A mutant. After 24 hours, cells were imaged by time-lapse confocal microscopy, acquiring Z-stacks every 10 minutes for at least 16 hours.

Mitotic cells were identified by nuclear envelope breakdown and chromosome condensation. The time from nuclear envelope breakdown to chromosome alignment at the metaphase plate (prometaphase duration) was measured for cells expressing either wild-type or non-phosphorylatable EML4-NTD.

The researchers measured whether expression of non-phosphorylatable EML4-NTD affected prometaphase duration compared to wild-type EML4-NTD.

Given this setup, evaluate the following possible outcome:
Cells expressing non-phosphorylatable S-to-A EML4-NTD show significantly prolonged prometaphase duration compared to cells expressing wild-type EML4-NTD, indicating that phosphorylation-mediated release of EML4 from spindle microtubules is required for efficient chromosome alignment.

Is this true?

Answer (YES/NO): YES